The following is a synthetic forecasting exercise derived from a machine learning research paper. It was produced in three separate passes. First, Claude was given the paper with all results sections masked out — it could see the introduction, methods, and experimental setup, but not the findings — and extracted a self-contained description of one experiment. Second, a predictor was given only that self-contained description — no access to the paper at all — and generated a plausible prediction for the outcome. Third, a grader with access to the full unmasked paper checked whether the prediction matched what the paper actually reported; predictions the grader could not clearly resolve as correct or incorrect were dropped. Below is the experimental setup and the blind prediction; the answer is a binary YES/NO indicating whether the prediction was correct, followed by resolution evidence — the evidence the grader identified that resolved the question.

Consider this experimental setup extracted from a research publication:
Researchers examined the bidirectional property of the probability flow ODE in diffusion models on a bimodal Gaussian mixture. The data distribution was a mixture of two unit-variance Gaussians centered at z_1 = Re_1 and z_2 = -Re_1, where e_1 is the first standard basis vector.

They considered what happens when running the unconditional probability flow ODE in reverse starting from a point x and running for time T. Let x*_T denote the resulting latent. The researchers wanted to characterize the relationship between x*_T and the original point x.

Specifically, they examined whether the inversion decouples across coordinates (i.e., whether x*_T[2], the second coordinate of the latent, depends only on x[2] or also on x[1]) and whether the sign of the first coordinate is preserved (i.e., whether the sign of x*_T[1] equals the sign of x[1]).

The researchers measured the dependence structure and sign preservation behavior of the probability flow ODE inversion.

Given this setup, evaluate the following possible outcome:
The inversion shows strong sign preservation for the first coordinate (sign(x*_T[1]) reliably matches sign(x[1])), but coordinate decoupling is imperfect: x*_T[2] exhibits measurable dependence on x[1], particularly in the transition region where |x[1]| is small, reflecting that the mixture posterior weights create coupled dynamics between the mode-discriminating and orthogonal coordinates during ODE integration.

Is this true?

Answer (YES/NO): NO